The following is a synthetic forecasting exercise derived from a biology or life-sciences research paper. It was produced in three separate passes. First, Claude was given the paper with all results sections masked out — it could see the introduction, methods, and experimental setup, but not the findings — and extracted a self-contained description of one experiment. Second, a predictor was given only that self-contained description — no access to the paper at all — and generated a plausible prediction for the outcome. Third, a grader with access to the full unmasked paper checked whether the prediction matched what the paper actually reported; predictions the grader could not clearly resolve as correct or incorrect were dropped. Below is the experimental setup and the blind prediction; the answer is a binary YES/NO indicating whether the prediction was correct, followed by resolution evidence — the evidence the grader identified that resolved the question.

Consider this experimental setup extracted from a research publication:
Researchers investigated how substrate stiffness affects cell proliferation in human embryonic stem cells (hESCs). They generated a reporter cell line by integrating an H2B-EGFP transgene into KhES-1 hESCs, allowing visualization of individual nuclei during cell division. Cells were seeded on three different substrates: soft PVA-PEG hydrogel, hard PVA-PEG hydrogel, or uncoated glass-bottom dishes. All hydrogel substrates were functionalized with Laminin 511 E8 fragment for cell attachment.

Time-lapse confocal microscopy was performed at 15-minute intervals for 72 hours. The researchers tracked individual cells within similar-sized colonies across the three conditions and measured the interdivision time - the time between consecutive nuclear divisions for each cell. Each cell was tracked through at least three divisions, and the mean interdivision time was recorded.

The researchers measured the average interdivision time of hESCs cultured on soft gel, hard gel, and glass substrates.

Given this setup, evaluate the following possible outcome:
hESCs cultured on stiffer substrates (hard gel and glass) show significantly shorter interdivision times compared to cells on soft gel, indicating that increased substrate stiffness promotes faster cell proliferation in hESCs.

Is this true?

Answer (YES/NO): NO